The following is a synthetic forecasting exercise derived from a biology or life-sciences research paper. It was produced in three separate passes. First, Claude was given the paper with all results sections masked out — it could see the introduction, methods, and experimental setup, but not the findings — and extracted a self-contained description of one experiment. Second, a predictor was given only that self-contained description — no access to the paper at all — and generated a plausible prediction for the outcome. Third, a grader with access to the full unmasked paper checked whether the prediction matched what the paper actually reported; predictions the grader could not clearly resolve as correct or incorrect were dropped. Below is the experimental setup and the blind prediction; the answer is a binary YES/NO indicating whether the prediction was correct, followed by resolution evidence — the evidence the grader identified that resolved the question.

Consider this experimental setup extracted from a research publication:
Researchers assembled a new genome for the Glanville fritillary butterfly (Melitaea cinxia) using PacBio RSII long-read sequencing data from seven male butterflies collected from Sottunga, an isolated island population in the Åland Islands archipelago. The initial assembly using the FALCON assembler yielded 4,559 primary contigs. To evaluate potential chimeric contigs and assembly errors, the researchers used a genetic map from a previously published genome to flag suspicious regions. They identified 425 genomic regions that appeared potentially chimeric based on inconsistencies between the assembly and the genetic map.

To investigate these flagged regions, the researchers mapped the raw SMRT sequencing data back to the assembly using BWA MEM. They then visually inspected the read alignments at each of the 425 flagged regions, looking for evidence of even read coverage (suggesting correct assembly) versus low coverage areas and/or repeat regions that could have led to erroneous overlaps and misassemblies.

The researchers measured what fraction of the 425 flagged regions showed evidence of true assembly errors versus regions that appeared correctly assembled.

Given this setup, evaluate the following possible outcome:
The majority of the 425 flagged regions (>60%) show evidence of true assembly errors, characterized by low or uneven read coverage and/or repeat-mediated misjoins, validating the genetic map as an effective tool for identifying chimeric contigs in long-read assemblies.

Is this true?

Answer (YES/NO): YES